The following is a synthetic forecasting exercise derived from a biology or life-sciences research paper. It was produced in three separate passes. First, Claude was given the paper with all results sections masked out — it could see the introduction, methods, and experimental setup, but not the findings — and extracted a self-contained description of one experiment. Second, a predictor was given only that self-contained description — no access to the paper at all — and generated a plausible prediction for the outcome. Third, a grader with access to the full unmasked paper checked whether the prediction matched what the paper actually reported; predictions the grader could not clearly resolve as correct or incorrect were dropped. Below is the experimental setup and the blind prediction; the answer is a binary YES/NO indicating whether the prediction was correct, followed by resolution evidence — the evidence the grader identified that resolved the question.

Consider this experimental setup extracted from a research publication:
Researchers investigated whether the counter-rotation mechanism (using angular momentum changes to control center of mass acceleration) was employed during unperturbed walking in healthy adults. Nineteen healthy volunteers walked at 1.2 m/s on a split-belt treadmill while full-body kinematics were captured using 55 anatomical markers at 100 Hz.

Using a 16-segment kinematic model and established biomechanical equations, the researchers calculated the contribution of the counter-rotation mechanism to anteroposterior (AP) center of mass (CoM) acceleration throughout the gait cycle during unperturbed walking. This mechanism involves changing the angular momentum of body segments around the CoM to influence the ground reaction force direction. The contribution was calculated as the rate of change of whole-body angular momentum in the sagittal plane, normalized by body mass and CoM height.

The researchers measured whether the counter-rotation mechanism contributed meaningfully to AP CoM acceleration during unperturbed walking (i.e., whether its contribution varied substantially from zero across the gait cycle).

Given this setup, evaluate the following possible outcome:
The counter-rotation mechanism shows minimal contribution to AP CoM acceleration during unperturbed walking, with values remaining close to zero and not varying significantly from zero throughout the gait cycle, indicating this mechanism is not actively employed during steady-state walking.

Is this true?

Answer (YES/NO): NO